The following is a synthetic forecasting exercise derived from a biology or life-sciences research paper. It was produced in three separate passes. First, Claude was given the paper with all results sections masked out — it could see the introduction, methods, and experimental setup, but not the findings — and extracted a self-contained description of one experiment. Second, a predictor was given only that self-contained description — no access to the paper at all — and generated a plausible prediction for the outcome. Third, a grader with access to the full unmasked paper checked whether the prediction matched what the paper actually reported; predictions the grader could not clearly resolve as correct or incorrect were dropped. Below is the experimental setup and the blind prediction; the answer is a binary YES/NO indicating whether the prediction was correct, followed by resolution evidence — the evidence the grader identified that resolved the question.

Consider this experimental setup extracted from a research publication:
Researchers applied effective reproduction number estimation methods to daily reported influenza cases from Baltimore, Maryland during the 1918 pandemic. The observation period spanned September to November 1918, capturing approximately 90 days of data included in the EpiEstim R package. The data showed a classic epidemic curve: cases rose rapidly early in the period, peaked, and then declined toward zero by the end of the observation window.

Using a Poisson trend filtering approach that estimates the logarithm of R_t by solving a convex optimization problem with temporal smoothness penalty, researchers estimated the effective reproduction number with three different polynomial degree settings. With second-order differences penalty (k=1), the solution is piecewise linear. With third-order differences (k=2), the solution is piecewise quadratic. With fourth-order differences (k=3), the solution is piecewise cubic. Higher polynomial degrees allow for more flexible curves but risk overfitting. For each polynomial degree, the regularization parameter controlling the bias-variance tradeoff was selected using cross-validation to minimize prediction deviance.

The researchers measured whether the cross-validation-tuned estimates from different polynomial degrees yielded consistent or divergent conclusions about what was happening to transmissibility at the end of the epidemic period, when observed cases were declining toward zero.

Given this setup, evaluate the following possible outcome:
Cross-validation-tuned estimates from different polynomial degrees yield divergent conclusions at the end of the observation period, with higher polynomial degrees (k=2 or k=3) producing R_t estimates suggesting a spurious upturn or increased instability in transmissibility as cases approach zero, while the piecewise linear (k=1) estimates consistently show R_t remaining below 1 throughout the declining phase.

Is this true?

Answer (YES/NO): NO